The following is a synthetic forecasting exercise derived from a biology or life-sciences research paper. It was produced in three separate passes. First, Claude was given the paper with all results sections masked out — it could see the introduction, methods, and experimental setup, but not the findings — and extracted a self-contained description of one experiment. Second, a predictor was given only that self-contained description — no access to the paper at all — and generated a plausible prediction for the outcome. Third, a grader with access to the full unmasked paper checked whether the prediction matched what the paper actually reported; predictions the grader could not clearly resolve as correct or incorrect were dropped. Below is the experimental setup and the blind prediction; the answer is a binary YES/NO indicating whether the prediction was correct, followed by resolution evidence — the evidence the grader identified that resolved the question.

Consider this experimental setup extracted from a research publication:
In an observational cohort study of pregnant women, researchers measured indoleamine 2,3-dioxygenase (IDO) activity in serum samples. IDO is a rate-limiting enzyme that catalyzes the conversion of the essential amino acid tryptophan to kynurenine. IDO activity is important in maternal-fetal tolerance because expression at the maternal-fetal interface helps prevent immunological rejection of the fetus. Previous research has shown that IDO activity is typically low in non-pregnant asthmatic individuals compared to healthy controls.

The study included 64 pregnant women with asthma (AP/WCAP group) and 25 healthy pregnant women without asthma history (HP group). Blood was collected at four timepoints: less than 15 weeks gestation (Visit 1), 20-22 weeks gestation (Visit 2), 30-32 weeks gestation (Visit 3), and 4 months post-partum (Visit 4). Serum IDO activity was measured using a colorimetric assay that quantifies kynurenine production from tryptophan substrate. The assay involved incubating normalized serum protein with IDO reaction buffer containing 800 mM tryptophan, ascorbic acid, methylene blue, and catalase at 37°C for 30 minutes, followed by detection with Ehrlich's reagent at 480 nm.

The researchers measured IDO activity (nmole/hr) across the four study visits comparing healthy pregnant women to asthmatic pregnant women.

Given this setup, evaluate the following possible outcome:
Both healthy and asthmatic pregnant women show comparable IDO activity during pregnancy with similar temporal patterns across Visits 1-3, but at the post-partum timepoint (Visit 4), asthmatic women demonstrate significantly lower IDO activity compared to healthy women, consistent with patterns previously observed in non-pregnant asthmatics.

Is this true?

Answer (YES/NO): NO